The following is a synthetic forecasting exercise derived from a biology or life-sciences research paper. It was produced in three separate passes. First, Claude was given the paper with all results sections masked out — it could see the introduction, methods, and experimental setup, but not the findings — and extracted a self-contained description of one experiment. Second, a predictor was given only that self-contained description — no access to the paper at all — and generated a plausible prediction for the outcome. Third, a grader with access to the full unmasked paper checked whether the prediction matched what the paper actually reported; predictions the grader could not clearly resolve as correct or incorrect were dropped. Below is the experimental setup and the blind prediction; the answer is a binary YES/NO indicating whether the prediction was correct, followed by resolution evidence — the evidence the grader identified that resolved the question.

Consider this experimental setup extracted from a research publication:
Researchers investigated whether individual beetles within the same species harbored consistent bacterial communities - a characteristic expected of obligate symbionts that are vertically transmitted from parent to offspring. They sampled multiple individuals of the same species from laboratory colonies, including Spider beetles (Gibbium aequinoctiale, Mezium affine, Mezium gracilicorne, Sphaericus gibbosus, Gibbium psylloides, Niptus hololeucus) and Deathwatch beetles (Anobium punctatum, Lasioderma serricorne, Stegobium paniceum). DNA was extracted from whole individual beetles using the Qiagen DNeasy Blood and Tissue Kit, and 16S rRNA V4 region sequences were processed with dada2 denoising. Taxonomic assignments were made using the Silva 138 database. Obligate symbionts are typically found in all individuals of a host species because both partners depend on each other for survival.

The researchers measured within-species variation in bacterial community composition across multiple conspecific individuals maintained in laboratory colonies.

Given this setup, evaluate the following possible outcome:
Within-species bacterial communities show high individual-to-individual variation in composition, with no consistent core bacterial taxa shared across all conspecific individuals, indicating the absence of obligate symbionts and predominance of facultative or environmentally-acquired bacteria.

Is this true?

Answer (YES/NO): YES